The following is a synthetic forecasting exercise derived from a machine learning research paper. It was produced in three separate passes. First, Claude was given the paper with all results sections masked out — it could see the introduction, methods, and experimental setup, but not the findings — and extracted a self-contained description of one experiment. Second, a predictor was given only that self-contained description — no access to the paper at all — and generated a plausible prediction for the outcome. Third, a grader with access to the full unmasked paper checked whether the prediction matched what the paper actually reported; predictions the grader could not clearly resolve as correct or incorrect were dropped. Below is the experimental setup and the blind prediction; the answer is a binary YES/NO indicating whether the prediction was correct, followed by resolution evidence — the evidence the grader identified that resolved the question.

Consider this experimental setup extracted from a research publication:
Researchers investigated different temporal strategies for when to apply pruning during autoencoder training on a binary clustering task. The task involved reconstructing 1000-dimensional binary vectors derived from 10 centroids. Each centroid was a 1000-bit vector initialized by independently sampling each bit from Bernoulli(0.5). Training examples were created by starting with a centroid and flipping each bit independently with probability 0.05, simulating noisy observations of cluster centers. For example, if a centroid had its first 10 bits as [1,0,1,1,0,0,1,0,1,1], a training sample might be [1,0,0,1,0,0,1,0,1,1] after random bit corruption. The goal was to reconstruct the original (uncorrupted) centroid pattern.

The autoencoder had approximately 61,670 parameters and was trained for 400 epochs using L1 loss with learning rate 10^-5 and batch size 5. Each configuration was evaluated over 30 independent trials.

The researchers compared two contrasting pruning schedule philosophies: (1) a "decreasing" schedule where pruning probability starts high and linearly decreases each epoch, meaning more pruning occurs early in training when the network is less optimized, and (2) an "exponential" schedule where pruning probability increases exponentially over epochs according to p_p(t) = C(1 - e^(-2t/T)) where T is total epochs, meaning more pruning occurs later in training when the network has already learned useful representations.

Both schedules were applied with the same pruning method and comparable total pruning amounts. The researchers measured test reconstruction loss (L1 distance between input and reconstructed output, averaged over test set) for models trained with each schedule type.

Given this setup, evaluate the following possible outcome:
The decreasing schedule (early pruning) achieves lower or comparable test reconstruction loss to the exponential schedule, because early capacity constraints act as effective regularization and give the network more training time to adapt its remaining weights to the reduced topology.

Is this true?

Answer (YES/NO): NO